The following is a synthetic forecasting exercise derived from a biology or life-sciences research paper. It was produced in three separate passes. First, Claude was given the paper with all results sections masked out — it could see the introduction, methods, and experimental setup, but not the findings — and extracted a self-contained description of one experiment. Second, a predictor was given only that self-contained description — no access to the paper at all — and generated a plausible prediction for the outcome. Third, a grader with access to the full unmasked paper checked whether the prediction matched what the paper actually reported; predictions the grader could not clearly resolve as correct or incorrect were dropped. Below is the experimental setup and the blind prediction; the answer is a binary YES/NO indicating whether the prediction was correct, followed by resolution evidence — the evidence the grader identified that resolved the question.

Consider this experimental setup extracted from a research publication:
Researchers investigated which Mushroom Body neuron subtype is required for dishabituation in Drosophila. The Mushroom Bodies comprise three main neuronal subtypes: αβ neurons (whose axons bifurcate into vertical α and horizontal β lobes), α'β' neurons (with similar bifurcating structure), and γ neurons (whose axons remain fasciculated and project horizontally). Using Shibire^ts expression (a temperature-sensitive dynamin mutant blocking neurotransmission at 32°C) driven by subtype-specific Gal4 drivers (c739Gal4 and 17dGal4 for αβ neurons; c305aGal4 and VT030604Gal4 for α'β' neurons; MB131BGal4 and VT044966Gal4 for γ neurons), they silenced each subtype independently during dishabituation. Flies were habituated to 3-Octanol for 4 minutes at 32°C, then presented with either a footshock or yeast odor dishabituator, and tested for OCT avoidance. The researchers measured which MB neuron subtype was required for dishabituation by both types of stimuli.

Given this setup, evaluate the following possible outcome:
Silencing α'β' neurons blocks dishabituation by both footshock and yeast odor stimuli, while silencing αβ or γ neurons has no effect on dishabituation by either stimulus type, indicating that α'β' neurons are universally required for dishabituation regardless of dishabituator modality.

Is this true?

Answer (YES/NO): NO